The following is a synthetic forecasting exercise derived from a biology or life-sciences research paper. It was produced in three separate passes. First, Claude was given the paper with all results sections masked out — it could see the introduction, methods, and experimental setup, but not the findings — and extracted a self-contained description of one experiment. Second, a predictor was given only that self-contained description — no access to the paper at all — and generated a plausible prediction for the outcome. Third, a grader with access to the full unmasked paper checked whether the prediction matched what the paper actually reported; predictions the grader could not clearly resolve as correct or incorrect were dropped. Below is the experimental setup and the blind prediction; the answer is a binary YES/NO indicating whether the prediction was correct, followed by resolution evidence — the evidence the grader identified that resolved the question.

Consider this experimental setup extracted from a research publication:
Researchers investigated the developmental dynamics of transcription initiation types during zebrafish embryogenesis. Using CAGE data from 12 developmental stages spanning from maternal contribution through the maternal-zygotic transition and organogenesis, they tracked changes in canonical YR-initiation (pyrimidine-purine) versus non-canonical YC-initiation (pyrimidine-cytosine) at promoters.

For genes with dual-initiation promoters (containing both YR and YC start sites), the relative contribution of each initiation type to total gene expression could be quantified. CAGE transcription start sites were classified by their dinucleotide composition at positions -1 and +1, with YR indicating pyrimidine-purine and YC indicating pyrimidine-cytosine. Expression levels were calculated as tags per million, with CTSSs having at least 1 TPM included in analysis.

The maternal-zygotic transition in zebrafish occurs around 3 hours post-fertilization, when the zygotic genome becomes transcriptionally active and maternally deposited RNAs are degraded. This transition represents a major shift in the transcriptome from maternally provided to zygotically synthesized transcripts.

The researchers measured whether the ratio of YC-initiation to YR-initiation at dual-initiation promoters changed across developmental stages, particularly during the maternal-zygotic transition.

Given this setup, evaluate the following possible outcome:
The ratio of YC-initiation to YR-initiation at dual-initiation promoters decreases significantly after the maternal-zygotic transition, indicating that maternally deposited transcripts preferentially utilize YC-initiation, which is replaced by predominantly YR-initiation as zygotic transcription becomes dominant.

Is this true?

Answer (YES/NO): NO